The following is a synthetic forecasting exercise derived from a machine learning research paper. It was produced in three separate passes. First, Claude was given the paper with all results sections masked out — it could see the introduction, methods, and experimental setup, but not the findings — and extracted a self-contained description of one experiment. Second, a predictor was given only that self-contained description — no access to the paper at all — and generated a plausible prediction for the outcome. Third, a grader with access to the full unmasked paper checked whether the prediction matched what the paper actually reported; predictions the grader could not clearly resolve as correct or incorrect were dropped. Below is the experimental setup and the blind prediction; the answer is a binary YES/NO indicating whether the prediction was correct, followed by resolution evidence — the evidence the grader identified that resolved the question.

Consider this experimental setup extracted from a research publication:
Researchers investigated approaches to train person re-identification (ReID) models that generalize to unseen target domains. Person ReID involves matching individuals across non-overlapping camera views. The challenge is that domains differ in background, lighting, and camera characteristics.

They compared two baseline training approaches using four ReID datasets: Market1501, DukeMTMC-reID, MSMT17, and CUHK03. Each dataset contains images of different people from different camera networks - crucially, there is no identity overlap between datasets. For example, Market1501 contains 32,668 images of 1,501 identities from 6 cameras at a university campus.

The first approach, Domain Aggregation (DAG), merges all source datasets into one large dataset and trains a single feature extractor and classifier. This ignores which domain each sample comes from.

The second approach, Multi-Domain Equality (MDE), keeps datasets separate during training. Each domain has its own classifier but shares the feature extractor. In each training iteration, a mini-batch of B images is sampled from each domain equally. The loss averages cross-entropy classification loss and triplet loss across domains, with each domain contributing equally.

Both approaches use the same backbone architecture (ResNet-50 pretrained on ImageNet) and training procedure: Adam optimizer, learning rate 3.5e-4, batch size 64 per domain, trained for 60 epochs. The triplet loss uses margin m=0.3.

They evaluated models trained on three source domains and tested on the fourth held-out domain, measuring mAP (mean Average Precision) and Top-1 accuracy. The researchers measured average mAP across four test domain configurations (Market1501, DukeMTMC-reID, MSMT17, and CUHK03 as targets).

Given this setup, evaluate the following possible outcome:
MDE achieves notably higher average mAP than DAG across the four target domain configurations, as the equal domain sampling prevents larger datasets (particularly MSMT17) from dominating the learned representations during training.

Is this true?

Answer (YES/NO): YES